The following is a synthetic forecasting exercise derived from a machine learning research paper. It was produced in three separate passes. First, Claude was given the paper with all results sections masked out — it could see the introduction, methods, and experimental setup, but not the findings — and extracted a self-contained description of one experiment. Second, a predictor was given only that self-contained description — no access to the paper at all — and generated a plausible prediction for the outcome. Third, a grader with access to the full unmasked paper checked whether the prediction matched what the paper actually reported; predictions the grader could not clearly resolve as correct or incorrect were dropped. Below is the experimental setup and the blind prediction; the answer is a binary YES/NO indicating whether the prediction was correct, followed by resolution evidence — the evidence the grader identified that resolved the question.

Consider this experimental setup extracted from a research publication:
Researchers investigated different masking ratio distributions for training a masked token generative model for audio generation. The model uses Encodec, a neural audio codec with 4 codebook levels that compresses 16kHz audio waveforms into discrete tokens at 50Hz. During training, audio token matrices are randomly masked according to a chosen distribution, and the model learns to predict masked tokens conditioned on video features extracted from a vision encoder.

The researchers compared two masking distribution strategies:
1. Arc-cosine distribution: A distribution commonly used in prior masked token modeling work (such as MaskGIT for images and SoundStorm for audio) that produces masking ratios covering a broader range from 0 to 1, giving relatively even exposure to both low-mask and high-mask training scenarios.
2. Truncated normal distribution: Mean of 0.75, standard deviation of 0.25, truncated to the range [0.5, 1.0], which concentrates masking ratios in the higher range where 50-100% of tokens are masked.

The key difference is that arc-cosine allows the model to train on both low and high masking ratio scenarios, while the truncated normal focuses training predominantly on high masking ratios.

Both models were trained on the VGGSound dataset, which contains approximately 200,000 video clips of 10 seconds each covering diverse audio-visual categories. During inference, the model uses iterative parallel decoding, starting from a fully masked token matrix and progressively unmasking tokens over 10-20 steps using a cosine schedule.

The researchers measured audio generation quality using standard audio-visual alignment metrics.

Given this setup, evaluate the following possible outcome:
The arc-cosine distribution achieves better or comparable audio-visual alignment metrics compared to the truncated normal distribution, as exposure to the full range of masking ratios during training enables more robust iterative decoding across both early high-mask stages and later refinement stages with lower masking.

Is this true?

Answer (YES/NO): NO